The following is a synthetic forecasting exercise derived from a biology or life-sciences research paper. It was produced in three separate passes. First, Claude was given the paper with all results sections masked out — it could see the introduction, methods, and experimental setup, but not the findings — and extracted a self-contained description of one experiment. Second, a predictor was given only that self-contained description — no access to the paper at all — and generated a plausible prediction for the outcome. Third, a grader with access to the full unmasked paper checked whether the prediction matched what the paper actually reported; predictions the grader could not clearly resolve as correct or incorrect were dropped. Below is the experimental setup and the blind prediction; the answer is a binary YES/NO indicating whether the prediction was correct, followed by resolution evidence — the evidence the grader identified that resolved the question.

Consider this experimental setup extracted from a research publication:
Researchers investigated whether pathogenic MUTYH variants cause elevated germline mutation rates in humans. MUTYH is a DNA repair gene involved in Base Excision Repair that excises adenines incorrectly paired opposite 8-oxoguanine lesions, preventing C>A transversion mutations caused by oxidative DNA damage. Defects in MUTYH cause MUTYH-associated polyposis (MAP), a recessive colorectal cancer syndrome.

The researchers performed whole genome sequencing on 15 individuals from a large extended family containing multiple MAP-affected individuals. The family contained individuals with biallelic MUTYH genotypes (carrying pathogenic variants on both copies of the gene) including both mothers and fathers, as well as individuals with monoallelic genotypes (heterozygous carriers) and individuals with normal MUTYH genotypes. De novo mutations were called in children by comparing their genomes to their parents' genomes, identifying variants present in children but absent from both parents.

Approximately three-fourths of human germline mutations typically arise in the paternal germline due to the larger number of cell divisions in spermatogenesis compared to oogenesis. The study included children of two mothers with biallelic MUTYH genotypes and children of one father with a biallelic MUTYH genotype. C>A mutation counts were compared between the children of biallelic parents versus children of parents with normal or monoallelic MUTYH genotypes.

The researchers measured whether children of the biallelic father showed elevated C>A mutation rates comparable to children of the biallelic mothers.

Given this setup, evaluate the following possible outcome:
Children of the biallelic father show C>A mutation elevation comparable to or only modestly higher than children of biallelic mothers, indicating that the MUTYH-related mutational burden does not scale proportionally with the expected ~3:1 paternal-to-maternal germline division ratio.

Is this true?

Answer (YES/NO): NO